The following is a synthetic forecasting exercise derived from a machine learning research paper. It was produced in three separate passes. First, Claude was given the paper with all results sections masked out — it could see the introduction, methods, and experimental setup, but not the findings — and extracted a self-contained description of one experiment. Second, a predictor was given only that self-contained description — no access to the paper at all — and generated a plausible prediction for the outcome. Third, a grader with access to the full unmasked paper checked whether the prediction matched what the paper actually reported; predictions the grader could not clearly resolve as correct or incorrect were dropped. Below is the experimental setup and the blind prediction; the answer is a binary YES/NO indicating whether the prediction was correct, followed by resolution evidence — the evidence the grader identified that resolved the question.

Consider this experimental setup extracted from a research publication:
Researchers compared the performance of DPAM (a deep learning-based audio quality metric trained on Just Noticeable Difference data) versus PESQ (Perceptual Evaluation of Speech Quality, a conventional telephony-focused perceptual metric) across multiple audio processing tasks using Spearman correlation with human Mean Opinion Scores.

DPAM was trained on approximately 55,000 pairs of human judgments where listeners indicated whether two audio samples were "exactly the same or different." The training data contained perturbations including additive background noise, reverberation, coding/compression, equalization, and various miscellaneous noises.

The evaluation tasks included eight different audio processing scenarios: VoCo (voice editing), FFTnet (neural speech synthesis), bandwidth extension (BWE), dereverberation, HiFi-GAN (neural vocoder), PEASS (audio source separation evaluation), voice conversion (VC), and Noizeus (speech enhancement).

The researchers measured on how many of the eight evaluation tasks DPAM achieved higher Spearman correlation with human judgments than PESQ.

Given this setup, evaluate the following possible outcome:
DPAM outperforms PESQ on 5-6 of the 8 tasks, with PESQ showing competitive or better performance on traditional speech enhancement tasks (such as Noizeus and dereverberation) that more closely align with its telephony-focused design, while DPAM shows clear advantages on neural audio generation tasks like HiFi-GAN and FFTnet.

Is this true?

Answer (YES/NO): NO